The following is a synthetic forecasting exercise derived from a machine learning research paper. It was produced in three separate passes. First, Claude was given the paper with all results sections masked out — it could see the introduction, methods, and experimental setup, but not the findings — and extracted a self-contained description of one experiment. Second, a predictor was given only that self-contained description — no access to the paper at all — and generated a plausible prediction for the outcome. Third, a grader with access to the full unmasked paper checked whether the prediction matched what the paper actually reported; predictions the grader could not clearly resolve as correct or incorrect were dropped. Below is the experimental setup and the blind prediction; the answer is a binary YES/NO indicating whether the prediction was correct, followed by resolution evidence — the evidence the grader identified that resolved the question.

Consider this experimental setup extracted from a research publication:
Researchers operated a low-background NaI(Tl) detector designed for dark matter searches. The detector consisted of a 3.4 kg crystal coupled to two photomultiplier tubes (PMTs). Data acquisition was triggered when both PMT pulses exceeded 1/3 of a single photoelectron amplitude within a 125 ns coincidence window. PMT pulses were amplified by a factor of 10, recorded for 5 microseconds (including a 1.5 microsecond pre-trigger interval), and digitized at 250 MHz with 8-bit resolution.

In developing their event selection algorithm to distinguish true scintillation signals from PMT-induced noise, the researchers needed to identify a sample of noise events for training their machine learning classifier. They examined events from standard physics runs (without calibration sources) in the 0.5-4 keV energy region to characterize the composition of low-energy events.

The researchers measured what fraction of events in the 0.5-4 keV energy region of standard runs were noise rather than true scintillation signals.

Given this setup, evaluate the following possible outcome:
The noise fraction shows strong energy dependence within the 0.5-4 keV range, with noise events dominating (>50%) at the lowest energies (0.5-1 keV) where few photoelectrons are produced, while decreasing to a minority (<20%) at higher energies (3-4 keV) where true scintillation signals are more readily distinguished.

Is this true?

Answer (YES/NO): NO